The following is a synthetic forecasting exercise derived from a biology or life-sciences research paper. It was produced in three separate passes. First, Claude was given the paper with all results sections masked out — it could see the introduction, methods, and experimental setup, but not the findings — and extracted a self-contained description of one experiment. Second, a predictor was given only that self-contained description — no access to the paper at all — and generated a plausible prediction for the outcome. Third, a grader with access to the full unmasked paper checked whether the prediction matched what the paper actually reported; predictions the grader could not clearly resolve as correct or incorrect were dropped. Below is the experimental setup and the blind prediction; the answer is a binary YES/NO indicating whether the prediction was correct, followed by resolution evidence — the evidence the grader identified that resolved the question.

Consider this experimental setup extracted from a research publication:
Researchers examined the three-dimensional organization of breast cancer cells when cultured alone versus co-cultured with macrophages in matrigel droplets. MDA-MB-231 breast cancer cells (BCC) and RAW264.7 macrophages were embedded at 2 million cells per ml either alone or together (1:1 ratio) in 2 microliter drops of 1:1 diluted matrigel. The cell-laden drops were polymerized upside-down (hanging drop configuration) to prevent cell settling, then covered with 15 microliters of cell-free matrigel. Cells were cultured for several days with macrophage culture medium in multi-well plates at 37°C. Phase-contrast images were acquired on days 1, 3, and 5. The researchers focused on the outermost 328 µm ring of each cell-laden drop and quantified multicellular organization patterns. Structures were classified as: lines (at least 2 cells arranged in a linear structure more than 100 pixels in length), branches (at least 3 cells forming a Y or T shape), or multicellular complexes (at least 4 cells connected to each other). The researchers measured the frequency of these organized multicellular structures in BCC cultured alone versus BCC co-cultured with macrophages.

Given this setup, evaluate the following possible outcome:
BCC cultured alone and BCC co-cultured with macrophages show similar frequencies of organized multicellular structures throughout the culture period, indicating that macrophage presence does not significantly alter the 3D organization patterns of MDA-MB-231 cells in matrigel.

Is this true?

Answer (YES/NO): NO